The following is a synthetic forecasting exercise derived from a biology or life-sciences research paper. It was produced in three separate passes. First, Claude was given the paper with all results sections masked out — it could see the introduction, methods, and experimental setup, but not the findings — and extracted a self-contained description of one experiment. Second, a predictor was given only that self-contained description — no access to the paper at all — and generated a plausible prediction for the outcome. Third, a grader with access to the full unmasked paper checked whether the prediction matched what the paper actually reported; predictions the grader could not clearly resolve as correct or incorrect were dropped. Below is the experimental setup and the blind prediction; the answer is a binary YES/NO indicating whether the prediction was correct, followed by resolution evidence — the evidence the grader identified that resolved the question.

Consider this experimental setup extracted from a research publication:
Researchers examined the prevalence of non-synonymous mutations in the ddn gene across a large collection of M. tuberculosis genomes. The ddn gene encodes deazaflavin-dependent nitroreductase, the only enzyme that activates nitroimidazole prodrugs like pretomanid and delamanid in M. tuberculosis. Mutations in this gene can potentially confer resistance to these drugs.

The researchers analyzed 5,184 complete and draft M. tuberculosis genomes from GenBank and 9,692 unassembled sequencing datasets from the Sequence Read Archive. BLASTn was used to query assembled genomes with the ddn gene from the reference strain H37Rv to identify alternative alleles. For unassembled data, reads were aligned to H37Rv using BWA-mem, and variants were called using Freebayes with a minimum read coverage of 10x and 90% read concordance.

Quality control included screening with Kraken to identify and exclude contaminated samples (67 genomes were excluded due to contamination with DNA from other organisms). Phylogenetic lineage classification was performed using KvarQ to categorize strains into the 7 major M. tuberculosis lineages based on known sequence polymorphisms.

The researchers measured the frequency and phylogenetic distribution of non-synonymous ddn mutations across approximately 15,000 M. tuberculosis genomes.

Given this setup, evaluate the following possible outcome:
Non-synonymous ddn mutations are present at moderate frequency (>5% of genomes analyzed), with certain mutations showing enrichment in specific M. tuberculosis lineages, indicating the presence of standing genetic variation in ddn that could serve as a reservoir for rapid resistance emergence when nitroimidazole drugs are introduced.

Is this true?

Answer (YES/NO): NO